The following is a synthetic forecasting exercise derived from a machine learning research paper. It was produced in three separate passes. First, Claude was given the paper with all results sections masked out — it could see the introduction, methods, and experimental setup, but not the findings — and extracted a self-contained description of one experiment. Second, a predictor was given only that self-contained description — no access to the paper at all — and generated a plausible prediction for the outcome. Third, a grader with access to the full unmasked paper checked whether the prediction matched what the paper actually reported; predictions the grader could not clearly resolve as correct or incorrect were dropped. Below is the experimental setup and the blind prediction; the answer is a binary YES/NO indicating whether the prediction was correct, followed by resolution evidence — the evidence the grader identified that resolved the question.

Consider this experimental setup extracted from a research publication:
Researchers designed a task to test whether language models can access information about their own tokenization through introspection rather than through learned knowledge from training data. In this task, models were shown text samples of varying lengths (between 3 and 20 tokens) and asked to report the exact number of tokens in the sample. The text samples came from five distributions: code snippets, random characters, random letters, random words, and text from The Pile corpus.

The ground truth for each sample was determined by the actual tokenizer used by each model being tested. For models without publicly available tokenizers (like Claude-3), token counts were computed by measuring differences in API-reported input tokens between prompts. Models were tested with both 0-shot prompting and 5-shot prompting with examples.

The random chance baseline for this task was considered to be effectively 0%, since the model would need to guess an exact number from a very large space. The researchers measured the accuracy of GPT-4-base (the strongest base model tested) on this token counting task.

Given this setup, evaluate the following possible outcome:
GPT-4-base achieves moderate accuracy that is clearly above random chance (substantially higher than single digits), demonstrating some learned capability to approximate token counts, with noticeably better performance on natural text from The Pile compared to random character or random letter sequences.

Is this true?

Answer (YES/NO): NO